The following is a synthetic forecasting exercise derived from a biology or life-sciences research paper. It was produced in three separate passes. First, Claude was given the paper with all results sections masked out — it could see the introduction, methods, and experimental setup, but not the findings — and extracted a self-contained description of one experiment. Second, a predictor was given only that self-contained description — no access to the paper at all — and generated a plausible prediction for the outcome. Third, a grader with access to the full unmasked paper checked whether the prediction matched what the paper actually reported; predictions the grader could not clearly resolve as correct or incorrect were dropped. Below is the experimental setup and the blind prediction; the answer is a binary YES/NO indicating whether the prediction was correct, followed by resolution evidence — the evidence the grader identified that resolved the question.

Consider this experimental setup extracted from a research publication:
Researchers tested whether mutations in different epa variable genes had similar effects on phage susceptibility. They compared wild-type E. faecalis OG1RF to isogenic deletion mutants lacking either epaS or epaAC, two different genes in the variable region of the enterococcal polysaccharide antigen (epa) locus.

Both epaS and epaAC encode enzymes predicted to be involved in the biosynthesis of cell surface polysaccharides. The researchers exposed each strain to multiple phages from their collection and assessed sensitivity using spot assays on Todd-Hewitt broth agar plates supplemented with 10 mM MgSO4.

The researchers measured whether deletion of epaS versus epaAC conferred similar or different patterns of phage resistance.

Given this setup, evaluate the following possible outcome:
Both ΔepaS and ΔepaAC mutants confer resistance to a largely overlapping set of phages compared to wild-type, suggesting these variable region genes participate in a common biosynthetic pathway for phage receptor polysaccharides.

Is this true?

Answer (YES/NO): YES